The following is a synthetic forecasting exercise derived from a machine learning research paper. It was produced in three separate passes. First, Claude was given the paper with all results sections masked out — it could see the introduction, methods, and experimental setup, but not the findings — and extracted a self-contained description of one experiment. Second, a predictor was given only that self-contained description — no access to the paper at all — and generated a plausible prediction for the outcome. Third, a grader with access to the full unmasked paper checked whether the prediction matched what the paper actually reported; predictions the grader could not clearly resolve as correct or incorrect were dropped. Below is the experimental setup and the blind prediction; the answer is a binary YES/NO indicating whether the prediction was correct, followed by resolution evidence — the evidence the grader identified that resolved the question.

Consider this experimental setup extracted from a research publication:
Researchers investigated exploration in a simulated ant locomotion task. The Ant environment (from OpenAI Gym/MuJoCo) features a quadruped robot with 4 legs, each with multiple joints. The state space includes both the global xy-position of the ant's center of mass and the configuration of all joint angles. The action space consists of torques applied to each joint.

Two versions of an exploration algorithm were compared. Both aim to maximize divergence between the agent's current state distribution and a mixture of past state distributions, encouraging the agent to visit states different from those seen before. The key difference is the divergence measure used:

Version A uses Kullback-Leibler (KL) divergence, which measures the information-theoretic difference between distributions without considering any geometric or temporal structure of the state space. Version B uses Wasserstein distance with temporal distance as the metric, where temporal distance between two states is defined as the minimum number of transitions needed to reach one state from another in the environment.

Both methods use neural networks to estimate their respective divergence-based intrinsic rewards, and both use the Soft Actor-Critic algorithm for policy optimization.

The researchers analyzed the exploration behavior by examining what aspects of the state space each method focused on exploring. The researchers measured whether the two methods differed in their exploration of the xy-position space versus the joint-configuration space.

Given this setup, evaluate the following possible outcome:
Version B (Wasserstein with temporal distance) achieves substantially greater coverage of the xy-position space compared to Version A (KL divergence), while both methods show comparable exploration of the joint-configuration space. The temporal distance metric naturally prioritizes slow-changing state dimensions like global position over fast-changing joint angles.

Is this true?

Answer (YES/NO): NO